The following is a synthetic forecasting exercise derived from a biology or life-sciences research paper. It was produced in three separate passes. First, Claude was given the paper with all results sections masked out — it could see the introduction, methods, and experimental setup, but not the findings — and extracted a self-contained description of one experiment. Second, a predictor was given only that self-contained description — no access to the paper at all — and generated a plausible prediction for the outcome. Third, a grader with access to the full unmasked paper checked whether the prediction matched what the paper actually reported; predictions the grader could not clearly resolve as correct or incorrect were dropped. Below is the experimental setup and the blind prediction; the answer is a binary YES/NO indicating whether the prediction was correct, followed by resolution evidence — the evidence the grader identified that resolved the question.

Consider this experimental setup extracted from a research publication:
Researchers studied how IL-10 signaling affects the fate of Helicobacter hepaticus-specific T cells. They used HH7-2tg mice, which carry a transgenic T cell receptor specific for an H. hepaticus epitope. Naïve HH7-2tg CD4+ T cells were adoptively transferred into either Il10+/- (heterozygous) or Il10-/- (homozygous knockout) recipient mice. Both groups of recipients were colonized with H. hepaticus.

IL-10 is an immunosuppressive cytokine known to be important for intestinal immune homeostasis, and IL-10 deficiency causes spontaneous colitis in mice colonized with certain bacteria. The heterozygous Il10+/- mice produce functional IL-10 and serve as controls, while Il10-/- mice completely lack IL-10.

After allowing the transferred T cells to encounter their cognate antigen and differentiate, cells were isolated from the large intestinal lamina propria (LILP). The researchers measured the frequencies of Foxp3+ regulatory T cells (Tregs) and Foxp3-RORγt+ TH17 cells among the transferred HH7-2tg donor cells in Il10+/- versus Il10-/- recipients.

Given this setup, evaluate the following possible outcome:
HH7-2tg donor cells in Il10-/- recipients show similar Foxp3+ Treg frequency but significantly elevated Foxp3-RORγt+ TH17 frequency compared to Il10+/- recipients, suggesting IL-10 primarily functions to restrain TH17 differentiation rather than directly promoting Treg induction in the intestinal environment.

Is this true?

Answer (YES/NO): NO